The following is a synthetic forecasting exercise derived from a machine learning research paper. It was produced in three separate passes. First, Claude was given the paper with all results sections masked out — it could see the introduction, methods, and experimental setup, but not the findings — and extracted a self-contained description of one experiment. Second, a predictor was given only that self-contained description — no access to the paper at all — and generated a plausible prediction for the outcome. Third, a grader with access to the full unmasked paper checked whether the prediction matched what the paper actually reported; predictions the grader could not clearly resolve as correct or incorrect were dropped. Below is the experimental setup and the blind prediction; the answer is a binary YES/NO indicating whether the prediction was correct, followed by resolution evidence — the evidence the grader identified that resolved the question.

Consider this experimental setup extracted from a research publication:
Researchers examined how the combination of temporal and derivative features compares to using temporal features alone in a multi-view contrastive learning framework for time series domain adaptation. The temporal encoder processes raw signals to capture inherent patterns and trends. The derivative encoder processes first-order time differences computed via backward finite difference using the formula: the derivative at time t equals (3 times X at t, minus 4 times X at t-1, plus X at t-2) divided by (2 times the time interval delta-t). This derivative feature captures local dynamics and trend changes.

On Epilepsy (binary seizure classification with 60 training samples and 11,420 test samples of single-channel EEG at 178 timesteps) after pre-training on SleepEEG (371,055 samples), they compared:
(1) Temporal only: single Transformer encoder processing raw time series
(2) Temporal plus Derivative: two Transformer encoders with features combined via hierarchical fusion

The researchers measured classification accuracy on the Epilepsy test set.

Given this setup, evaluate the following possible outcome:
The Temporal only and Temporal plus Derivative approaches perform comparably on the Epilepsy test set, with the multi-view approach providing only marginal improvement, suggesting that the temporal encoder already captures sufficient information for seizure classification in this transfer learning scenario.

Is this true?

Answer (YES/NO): NO